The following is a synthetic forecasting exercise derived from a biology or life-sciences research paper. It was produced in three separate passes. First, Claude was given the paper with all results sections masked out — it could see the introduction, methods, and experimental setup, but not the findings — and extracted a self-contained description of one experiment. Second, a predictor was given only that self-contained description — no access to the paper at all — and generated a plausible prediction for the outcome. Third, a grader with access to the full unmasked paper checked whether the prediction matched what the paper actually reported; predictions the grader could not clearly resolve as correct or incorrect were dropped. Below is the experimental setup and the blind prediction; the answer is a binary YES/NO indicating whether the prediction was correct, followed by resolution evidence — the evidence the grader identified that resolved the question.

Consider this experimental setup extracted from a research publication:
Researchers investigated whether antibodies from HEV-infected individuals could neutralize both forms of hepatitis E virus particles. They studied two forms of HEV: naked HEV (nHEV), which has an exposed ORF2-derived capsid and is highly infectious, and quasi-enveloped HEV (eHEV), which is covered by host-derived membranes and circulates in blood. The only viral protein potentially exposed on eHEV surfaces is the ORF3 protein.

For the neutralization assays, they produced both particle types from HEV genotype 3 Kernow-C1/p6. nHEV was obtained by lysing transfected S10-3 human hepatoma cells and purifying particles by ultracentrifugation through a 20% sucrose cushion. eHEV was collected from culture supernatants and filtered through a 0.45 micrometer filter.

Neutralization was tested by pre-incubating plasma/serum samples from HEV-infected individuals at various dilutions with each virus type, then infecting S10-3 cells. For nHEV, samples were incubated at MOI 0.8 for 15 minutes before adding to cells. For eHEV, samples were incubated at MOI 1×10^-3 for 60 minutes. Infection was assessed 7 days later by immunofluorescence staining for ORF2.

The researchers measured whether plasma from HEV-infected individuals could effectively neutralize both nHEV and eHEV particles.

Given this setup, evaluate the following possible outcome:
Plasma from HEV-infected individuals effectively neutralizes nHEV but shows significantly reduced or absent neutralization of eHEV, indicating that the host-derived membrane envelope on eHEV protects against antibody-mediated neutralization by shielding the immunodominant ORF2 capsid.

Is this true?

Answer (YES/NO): YES